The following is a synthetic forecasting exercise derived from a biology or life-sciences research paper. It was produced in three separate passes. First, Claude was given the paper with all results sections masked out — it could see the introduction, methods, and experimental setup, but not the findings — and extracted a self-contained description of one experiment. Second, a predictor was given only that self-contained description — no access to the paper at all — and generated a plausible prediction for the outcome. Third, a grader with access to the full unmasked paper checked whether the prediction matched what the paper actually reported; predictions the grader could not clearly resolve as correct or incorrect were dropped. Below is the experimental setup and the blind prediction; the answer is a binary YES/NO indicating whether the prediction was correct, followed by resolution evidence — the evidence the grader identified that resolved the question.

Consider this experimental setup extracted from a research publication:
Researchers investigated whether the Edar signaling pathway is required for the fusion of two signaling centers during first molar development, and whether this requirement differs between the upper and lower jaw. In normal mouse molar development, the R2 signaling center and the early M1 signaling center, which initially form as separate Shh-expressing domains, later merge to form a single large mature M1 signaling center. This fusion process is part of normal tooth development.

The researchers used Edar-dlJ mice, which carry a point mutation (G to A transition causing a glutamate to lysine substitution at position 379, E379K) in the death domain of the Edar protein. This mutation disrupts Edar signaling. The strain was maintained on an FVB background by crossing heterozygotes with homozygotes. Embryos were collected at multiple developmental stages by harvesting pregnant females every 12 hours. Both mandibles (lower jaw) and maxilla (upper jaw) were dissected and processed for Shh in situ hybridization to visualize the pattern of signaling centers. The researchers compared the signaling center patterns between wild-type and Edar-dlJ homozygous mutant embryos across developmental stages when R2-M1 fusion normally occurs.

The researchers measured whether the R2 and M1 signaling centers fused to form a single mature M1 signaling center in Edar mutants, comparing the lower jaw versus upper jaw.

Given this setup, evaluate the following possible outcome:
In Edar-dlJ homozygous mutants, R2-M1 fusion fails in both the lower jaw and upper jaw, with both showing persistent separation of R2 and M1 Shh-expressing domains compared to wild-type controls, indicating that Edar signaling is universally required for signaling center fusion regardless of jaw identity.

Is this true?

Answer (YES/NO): NO